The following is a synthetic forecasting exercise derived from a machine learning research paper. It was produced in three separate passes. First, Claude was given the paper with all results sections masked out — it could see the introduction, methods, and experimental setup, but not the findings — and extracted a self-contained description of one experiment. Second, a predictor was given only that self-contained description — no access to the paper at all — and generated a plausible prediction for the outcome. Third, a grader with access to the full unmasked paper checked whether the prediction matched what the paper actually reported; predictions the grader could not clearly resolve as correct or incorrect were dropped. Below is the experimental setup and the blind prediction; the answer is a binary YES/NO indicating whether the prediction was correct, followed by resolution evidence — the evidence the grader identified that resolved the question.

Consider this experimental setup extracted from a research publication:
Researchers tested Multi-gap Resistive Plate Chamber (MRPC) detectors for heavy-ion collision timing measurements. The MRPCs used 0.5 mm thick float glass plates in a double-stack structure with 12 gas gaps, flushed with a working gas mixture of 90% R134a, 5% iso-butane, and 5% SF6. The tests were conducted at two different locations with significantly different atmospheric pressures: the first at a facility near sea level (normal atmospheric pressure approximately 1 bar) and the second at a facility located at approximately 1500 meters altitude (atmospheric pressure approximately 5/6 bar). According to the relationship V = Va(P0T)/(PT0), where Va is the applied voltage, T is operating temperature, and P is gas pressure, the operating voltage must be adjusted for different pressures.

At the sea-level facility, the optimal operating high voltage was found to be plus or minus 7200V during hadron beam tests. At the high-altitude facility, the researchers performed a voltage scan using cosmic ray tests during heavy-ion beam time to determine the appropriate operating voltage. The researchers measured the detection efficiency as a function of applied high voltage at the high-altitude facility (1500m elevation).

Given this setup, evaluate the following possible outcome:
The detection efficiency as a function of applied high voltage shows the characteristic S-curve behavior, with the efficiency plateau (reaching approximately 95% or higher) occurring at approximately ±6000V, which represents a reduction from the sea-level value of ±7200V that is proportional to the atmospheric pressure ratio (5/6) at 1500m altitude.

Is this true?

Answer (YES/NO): NO